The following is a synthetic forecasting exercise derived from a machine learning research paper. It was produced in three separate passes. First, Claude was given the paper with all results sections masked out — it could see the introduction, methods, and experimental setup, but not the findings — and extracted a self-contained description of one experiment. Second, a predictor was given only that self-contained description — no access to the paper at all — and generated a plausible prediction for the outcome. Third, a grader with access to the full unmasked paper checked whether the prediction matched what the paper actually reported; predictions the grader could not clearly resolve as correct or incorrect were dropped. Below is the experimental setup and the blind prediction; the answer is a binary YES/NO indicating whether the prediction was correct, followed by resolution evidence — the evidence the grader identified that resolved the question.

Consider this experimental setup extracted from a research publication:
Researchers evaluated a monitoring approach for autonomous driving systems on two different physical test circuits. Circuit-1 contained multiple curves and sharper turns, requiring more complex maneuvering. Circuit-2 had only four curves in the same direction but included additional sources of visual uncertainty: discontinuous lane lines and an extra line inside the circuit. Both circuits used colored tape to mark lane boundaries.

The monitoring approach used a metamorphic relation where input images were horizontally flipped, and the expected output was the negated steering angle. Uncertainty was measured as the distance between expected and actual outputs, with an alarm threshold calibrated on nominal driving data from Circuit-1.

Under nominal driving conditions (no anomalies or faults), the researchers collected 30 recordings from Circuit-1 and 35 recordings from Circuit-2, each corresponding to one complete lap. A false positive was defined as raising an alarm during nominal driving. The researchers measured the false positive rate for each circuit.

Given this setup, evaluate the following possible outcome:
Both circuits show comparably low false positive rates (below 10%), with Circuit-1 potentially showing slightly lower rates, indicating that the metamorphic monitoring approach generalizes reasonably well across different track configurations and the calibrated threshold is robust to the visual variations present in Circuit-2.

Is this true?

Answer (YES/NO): NO